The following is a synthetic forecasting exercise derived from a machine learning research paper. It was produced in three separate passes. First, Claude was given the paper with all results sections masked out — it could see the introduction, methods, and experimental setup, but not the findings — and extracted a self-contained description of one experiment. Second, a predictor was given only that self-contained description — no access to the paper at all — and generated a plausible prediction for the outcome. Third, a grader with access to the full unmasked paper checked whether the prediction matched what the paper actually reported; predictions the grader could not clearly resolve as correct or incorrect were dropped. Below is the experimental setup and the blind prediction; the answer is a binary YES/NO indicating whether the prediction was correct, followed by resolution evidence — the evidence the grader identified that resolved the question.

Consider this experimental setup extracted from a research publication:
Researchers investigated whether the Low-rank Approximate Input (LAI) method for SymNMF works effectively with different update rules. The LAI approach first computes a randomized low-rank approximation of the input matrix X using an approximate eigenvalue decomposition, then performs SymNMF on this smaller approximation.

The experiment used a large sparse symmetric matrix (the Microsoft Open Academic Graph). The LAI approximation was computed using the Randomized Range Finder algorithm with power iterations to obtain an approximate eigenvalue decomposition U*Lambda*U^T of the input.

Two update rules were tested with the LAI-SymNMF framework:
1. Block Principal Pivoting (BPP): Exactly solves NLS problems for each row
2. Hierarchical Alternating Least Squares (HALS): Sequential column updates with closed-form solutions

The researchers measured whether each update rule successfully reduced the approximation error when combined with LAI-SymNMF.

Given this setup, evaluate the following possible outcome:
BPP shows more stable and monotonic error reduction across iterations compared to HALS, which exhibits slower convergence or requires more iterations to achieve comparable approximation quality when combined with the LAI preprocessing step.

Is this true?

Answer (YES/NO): NO